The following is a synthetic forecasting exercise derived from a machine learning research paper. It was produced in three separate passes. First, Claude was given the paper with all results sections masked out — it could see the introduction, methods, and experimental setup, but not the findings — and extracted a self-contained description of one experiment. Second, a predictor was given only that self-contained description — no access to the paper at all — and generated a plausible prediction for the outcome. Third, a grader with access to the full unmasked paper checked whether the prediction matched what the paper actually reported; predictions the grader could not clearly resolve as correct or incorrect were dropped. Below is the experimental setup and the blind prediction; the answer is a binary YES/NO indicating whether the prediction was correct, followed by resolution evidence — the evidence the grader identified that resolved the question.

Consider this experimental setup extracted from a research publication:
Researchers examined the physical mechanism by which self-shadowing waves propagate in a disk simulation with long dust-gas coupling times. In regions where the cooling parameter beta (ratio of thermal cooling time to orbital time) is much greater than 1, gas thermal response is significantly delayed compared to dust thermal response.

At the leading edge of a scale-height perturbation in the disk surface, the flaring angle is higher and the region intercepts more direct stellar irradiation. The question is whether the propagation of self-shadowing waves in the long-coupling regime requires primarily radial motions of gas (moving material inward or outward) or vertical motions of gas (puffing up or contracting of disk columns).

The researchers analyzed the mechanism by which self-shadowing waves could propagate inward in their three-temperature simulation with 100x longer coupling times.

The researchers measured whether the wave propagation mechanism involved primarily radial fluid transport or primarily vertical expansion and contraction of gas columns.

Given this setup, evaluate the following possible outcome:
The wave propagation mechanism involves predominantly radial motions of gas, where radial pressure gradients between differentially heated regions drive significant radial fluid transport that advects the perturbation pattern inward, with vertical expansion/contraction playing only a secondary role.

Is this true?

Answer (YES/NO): NO